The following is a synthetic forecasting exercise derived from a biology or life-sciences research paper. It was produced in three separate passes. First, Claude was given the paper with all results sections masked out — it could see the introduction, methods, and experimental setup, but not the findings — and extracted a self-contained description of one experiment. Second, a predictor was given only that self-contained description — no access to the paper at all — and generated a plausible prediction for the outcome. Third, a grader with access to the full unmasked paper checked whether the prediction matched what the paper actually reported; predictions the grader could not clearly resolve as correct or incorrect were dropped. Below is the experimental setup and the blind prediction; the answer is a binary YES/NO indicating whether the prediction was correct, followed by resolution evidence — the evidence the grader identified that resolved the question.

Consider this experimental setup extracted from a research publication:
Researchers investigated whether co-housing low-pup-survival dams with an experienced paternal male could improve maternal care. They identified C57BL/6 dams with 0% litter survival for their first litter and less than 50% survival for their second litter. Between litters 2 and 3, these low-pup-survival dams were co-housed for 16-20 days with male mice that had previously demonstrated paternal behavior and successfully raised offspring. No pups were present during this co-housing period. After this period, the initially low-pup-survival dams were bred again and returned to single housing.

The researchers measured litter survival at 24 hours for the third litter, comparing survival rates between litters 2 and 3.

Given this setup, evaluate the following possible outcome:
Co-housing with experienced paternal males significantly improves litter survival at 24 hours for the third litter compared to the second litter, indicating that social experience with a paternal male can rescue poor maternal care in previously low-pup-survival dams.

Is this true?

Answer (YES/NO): NO